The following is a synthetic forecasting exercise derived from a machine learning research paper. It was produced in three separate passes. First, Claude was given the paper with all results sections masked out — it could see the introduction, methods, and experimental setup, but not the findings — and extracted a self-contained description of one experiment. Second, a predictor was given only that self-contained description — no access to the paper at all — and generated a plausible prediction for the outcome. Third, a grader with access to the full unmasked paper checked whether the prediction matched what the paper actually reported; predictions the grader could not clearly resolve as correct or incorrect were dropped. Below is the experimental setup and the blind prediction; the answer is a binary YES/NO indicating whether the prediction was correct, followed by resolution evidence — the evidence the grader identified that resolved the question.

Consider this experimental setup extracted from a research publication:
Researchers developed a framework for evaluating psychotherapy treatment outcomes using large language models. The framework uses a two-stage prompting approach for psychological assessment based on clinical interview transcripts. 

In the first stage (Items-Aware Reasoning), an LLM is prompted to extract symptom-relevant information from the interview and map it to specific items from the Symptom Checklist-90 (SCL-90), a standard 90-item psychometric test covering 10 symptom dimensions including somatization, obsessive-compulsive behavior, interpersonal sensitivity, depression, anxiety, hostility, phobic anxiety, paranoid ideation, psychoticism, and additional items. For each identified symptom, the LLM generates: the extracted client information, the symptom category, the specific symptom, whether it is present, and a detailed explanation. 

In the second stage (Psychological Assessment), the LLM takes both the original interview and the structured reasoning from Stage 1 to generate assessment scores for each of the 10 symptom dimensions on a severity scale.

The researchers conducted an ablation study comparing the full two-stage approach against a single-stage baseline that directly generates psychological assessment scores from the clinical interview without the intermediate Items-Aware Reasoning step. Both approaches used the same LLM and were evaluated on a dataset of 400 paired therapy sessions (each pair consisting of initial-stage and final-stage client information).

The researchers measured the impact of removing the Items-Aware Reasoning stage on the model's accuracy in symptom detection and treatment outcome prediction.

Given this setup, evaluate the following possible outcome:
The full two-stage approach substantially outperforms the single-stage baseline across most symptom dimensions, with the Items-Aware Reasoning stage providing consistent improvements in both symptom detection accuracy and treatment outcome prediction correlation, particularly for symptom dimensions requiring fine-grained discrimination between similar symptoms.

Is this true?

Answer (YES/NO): NO